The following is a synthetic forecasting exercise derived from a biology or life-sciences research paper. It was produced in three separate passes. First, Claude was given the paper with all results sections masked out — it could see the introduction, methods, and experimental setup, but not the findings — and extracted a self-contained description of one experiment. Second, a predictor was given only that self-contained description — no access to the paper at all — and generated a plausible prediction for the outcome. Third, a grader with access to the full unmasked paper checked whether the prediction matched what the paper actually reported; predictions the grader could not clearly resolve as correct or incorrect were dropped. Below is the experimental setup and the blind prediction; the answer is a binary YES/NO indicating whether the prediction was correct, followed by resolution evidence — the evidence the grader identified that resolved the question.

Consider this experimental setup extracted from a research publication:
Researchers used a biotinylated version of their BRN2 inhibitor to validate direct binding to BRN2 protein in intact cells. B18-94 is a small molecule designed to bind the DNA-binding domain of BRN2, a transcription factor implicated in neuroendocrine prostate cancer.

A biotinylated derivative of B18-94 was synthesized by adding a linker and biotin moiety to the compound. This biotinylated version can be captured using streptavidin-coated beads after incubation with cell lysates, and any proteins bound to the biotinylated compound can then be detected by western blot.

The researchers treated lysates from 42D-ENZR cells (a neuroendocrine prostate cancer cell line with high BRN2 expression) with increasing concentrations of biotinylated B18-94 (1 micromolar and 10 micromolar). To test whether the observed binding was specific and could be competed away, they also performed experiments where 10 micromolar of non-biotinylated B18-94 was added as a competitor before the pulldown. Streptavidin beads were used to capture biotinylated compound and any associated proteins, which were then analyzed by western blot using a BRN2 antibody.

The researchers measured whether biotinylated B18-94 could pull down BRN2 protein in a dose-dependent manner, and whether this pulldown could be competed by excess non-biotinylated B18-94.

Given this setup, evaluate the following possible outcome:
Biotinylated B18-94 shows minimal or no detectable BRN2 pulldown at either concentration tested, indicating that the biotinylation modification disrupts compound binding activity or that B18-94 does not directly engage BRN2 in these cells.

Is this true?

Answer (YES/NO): NO